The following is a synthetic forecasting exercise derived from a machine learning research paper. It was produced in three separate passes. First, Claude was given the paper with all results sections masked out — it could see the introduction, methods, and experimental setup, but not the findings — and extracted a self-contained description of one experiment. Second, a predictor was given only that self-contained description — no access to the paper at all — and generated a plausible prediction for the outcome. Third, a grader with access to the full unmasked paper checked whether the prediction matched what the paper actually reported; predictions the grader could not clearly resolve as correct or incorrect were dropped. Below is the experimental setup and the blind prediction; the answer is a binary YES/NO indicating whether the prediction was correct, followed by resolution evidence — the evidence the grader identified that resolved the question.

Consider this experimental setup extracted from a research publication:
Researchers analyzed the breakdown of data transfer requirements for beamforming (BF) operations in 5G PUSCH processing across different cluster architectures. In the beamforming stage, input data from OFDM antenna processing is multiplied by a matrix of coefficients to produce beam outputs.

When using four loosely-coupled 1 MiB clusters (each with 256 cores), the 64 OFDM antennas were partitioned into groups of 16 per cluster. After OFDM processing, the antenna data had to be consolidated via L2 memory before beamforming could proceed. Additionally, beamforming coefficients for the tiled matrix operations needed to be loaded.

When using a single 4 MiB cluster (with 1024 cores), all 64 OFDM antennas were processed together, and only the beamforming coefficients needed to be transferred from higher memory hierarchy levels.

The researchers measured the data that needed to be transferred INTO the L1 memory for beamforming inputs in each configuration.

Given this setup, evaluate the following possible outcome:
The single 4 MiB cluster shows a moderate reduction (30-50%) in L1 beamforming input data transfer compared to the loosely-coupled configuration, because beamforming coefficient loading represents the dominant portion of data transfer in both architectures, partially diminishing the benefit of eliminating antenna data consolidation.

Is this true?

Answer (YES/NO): NO